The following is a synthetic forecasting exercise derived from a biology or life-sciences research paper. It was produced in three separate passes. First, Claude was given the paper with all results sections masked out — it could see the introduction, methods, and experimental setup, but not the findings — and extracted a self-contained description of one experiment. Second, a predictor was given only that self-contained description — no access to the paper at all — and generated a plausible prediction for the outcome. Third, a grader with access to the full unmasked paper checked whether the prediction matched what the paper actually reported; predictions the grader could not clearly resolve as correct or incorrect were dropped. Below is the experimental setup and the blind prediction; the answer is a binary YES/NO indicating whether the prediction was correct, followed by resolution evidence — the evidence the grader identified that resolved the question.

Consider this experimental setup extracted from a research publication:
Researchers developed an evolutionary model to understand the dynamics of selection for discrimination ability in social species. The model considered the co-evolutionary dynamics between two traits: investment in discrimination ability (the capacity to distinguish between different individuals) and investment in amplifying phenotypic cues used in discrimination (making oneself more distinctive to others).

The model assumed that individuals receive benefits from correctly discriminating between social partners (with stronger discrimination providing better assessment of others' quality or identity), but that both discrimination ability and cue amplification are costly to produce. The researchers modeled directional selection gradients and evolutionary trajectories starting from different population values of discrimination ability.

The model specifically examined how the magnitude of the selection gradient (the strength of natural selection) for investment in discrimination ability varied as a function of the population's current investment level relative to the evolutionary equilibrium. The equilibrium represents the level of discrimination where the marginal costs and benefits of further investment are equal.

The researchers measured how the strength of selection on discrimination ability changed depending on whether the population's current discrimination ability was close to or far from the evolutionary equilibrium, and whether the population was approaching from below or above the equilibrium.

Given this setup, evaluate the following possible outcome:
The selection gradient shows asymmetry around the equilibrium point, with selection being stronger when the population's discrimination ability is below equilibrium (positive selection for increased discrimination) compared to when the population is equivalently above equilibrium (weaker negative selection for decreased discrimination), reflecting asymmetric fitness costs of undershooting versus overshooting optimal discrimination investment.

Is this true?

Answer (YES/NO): YES